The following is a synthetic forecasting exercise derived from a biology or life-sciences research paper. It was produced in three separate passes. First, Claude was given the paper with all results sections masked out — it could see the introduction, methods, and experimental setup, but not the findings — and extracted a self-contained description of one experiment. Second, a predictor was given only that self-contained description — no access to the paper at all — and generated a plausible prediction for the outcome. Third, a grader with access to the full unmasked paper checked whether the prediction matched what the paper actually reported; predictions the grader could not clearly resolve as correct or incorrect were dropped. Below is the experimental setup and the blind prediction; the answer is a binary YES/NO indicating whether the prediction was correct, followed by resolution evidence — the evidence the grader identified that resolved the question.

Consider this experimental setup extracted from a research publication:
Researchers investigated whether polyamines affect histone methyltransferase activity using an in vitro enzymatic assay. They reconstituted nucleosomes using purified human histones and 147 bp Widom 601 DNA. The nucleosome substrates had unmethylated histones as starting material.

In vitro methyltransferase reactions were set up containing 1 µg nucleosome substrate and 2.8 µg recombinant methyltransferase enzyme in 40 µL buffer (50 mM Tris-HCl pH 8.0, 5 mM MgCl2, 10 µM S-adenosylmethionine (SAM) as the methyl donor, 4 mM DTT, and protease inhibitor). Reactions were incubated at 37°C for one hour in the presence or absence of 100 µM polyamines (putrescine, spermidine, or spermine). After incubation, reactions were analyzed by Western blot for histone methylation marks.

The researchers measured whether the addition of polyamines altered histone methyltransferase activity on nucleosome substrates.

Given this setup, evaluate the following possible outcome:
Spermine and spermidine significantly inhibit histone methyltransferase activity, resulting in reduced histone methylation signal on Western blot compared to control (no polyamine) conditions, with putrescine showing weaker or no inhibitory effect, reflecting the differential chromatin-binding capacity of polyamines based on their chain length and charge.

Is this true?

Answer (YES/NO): NO